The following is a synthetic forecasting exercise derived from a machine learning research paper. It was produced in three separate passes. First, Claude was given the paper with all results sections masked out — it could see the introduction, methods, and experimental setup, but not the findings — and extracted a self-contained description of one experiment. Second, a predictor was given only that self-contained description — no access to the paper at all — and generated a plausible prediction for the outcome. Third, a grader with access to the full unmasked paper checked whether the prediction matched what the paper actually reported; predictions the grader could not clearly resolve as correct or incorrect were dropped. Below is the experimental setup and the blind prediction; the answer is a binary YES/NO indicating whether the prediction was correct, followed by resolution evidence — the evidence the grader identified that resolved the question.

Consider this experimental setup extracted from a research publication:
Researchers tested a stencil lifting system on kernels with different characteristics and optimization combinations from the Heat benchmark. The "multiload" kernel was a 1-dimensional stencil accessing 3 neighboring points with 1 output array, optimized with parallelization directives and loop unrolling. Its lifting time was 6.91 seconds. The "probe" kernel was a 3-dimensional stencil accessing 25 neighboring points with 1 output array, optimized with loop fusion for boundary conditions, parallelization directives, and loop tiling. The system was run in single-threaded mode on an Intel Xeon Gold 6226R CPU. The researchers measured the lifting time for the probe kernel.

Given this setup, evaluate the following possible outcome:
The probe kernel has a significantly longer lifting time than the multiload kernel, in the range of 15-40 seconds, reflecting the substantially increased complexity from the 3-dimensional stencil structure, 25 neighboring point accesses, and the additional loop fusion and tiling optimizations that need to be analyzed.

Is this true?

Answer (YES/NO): NO